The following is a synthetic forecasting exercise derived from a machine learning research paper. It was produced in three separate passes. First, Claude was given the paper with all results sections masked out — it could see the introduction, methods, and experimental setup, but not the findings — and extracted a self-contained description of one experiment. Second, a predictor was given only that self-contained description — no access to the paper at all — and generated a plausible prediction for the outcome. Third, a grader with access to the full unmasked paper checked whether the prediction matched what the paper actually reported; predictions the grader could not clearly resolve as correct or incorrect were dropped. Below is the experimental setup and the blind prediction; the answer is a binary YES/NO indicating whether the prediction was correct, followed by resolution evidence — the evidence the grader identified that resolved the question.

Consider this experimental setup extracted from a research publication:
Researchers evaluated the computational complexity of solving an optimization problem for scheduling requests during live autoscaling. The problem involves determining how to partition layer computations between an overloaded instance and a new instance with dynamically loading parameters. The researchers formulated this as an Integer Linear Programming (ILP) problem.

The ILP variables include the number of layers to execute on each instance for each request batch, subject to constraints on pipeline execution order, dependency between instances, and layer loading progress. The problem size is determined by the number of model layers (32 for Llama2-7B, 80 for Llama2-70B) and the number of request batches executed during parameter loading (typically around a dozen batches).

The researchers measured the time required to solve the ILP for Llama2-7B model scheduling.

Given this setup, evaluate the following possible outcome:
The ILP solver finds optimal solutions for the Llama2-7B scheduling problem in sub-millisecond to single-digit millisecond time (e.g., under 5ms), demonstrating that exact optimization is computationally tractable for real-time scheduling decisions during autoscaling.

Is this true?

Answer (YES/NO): NO